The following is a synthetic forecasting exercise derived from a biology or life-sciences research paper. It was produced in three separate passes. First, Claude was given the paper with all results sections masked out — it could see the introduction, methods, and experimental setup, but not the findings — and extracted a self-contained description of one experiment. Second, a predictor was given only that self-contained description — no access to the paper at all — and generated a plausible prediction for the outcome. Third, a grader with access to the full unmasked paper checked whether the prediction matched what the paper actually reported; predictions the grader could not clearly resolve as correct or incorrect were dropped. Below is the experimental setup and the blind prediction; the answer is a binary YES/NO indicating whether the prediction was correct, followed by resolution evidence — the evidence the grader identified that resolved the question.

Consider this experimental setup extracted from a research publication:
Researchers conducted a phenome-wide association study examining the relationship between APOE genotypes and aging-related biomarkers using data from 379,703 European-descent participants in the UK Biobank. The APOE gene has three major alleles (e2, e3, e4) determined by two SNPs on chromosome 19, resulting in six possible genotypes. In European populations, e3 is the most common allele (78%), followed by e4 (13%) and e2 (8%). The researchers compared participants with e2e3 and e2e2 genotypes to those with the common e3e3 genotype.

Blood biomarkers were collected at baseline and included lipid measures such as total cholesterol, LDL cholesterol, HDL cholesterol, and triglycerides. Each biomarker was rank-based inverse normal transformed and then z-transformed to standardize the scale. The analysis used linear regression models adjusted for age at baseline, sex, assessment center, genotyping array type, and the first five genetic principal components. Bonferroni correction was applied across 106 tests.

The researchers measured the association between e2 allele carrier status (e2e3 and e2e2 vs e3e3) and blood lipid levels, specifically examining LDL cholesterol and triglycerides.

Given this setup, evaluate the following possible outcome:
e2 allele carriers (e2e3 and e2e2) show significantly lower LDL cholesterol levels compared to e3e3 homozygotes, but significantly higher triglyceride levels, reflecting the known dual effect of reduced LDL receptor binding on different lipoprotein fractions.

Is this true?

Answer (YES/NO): YES